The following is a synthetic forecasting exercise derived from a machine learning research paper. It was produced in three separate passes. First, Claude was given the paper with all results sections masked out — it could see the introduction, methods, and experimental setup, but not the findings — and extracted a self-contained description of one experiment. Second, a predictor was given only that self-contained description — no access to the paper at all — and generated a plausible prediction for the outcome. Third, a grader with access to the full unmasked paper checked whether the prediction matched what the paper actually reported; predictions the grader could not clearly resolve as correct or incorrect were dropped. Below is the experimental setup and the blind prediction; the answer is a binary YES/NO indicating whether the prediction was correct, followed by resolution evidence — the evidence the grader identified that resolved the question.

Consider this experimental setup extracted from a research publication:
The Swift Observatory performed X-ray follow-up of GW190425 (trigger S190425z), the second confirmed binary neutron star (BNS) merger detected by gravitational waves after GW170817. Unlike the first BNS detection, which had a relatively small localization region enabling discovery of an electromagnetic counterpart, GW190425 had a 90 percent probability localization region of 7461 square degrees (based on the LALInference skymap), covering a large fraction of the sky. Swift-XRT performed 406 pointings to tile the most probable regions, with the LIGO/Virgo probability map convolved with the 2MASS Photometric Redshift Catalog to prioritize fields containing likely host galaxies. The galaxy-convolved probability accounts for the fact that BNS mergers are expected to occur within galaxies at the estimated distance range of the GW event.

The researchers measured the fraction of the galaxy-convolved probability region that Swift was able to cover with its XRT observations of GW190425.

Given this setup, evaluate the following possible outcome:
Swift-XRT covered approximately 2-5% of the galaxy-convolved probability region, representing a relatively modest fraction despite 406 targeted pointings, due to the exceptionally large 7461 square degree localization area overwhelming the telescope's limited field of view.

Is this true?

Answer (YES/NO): NO